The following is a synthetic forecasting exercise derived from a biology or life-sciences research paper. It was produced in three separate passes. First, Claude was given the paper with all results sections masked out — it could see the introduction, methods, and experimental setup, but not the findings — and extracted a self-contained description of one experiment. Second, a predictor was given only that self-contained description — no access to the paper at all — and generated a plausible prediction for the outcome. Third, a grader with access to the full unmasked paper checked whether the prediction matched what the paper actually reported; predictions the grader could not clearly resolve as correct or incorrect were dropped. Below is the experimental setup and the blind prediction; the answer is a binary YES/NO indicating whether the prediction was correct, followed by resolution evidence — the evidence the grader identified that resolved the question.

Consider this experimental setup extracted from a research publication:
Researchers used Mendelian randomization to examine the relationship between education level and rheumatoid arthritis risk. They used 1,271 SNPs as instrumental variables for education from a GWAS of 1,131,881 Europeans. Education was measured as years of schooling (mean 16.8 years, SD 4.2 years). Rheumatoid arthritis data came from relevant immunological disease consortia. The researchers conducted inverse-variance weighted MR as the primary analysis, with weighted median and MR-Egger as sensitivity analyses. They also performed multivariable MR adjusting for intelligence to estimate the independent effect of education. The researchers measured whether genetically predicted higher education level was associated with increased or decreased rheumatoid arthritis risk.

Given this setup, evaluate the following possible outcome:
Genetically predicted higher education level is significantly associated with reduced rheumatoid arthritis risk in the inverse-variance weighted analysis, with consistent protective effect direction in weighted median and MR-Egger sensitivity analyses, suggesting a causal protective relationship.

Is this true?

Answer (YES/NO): YES